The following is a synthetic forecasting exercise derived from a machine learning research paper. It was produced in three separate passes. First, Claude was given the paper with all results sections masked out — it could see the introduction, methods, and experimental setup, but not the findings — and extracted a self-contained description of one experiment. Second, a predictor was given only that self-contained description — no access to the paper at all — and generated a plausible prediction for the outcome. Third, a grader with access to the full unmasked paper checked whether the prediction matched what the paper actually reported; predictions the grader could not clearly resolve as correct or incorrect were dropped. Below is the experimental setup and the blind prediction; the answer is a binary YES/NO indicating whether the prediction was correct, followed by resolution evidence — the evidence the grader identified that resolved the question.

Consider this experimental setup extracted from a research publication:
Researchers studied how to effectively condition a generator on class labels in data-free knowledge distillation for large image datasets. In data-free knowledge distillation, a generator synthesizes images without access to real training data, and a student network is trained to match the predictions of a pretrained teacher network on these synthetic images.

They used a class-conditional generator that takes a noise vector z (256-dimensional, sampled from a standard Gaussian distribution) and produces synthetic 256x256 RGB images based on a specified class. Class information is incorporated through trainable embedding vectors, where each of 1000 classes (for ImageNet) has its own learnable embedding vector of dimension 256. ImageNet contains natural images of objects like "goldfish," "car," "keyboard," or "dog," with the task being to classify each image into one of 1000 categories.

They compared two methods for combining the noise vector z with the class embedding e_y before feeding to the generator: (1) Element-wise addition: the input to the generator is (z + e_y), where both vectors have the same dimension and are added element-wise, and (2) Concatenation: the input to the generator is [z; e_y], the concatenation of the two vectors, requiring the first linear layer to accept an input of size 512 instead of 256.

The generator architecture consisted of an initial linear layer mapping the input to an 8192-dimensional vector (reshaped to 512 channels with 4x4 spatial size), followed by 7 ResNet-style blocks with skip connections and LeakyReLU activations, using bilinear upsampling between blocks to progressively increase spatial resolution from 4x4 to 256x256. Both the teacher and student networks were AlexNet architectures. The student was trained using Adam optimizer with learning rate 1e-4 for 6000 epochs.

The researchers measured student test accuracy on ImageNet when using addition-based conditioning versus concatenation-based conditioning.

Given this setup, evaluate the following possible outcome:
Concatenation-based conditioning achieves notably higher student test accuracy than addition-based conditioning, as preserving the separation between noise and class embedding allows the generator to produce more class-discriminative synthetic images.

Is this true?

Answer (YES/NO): NO